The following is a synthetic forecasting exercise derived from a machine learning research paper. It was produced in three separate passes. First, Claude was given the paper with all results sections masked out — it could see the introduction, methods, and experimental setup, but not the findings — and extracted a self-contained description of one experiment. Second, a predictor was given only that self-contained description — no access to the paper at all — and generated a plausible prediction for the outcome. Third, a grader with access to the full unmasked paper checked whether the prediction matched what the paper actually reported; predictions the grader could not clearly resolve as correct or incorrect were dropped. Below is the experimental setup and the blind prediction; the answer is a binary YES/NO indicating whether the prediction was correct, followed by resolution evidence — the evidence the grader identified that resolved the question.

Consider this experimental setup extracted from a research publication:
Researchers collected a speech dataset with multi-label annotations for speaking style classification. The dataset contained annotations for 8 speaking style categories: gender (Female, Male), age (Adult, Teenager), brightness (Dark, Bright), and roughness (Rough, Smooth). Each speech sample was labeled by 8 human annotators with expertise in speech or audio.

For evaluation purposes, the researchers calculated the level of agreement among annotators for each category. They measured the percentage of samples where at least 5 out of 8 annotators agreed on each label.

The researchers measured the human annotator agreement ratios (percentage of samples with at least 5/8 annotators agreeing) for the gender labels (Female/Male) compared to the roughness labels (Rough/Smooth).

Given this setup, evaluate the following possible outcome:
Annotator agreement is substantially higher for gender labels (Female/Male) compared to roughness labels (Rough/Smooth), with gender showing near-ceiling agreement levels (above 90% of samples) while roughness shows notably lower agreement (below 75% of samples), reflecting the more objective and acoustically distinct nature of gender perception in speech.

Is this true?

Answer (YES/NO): YES